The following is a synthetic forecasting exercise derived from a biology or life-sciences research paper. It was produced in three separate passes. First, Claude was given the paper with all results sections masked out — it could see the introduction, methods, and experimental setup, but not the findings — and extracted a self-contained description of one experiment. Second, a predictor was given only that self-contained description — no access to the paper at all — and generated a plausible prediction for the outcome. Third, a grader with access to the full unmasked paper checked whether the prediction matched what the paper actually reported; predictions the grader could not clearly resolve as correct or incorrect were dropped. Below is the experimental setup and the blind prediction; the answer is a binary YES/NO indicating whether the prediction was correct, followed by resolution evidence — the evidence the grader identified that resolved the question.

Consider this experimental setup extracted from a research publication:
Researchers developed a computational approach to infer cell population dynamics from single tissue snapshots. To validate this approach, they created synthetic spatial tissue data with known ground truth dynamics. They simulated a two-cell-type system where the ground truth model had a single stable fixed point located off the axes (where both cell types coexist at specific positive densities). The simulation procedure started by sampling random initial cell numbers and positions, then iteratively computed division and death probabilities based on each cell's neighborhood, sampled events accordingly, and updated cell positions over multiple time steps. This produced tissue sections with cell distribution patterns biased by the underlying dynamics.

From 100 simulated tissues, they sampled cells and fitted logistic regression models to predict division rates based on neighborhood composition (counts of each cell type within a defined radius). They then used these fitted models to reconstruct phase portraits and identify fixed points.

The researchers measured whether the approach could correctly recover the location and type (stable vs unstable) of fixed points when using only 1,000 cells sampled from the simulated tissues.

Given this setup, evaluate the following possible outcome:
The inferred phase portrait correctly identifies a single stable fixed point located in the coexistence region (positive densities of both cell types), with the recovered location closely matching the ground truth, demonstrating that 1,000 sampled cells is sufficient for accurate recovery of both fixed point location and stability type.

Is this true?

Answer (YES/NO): NO